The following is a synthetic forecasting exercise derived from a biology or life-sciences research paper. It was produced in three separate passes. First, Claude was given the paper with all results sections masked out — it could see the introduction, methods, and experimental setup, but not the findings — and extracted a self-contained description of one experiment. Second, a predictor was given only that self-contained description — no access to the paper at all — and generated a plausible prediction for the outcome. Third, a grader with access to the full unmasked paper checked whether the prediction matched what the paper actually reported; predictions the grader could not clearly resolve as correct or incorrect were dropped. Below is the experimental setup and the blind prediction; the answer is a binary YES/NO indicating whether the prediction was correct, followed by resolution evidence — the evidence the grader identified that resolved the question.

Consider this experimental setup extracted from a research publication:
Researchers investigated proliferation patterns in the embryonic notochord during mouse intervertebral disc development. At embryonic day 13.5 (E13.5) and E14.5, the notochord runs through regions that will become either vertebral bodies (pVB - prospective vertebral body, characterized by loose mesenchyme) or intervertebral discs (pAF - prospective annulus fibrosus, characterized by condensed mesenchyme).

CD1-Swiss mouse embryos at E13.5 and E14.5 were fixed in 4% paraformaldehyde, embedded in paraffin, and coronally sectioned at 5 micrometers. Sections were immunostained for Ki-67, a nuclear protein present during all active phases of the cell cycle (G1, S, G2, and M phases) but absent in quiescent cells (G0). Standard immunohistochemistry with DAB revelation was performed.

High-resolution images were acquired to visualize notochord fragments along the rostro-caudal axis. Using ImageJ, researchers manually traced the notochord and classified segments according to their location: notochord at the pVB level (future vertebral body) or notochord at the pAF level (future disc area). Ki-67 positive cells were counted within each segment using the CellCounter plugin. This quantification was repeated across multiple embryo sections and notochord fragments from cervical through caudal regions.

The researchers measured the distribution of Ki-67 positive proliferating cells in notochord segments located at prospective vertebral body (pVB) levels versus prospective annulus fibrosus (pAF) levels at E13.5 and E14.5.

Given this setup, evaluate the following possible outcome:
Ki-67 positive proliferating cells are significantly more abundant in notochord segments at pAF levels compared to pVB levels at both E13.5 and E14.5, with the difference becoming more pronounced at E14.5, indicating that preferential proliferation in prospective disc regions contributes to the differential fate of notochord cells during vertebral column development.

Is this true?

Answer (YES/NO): YES